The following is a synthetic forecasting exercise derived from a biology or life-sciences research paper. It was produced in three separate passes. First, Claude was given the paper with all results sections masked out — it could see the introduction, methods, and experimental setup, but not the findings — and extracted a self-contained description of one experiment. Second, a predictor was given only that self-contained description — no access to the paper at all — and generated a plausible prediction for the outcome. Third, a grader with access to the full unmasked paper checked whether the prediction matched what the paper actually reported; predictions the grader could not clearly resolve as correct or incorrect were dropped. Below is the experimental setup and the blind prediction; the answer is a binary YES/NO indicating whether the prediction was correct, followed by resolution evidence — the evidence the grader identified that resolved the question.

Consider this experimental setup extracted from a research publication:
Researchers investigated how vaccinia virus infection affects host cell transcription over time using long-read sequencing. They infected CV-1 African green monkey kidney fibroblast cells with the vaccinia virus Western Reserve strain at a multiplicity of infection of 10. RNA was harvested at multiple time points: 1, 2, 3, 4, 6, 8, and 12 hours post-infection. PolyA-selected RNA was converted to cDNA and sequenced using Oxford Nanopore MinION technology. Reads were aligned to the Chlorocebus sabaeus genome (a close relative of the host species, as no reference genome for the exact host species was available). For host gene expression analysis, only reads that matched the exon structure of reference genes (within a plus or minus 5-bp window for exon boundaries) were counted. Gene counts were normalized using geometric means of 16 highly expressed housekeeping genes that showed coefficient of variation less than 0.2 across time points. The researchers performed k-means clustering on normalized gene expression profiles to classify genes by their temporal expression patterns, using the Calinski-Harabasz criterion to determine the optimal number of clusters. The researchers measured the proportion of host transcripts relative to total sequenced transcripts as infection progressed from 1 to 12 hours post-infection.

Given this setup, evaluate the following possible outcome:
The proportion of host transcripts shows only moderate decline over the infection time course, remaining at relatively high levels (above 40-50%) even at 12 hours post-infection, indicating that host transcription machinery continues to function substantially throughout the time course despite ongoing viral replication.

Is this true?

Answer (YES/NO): NO